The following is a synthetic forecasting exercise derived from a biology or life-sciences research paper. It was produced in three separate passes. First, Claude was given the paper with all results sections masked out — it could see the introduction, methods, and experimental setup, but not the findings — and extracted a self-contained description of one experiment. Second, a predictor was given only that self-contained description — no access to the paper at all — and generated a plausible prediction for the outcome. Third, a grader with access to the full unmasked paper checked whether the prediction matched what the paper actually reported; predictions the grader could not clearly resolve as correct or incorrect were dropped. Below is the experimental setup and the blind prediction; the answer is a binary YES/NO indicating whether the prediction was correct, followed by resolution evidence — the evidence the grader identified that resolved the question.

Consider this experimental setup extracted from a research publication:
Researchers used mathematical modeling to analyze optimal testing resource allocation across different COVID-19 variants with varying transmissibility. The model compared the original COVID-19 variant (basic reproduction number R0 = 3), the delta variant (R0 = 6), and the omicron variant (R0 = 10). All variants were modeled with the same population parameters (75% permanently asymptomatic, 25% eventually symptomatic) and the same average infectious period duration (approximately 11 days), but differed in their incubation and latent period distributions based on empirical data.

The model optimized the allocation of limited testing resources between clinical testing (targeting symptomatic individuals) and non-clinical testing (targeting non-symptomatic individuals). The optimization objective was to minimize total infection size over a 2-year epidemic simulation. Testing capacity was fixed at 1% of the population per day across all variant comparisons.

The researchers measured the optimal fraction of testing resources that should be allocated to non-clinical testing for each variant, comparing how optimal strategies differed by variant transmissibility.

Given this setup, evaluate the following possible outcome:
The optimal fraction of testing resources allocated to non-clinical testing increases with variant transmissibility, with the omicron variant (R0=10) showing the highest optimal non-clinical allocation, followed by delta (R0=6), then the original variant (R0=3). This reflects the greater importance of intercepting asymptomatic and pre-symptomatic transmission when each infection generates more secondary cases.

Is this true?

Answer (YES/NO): NO